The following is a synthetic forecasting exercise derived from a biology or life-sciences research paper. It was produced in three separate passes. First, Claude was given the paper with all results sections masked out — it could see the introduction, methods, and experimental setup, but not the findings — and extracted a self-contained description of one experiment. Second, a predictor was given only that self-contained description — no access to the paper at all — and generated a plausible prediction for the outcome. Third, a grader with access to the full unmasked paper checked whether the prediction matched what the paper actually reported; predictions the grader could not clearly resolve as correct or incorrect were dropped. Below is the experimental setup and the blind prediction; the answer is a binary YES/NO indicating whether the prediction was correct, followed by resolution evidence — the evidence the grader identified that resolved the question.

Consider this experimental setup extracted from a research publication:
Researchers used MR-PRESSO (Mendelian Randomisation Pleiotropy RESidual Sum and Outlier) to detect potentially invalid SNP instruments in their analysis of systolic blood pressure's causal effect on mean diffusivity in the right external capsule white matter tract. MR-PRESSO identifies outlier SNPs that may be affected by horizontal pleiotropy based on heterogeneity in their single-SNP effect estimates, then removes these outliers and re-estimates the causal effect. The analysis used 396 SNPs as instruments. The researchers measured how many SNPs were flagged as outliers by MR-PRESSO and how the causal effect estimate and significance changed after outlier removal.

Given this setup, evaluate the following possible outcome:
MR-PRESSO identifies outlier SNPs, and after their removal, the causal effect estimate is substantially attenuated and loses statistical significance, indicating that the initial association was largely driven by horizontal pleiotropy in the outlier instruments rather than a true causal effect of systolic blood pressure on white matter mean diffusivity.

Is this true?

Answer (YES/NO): NO